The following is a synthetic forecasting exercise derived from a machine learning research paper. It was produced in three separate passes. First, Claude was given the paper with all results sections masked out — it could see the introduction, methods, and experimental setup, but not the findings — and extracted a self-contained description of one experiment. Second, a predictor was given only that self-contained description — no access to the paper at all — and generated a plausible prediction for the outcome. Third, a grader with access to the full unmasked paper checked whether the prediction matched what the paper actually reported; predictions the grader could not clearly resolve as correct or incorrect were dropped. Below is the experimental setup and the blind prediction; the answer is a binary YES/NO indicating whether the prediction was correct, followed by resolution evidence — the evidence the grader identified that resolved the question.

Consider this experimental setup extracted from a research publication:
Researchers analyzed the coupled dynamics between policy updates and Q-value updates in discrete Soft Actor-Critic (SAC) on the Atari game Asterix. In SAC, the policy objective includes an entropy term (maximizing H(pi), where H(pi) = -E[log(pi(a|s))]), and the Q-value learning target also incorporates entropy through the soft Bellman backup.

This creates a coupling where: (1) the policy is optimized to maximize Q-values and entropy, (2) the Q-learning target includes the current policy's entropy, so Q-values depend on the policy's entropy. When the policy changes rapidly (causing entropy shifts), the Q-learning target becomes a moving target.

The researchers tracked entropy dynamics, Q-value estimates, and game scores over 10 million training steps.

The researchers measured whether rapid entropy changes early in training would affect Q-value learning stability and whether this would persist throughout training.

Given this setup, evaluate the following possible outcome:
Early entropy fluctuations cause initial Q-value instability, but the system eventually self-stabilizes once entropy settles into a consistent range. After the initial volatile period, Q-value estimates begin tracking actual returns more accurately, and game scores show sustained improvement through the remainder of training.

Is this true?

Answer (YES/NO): NO